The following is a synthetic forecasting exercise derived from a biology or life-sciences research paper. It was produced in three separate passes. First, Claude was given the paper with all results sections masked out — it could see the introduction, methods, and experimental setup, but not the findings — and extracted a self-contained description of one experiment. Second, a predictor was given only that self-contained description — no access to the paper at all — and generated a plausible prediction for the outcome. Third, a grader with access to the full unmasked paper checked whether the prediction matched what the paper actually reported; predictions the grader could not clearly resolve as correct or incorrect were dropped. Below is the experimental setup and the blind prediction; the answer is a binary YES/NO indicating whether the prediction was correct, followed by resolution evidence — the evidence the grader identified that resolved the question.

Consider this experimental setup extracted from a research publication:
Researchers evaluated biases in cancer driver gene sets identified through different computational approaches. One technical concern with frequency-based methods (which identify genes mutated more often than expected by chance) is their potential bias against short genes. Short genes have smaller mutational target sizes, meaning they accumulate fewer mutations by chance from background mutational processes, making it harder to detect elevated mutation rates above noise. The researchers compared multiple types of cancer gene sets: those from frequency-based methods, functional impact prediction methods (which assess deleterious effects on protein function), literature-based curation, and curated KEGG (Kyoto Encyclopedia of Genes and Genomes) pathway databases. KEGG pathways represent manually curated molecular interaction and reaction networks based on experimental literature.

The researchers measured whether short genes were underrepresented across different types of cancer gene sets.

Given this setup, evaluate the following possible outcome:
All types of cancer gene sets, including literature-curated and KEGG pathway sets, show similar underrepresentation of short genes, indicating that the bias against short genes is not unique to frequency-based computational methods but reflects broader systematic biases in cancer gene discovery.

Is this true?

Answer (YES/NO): NO